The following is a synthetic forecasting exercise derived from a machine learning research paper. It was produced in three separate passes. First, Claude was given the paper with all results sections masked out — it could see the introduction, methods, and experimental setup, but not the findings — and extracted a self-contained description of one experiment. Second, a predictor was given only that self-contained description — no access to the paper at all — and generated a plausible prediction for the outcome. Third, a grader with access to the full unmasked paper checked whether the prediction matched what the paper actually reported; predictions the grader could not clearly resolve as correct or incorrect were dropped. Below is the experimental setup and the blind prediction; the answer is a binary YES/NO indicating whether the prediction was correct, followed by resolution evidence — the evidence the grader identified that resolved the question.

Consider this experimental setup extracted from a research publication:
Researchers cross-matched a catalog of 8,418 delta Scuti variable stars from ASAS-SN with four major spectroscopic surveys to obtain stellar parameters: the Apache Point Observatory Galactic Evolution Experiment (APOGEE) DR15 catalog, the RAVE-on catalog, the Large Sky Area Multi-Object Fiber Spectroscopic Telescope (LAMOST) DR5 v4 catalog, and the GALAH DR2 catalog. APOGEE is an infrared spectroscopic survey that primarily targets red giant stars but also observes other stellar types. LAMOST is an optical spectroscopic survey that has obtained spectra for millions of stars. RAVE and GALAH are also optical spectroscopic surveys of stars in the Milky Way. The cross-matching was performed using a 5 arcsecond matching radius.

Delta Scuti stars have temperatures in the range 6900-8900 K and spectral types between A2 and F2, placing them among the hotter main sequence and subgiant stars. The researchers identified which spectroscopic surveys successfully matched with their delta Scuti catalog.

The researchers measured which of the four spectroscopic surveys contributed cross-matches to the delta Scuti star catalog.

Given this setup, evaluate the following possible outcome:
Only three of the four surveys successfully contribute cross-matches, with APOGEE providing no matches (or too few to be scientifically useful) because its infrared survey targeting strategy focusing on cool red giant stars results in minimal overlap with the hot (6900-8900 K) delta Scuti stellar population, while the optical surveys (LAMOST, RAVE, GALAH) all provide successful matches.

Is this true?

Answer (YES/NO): YES